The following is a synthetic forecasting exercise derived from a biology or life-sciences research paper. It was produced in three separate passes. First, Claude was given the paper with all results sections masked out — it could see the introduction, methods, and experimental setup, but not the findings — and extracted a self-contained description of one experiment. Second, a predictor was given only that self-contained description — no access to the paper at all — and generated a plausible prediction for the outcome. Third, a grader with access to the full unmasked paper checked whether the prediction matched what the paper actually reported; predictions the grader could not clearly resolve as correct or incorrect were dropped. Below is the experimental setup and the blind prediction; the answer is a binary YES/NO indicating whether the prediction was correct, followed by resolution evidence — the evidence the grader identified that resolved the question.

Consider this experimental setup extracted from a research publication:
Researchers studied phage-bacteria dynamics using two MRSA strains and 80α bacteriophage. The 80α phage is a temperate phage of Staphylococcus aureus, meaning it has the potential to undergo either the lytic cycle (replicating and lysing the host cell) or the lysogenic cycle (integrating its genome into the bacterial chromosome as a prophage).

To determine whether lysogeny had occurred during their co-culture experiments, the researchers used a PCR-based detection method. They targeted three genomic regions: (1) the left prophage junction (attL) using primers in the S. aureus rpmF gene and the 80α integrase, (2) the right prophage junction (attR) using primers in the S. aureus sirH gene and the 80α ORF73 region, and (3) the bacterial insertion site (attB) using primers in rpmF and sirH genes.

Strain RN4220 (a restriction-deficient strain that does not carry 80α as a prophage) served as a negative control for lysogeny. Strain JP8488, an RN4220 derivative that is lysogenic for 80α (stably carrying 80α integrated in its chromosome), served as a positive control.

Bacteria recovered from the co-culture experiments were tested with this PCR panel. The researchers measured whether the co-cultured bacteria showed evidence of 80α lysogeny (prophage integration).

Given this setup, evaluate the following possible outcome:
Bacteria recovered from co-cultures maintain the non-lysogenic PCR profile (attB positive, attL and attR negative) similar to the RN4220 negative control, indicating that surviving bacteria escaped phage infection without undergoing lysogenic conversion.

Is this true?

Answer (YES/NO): YES